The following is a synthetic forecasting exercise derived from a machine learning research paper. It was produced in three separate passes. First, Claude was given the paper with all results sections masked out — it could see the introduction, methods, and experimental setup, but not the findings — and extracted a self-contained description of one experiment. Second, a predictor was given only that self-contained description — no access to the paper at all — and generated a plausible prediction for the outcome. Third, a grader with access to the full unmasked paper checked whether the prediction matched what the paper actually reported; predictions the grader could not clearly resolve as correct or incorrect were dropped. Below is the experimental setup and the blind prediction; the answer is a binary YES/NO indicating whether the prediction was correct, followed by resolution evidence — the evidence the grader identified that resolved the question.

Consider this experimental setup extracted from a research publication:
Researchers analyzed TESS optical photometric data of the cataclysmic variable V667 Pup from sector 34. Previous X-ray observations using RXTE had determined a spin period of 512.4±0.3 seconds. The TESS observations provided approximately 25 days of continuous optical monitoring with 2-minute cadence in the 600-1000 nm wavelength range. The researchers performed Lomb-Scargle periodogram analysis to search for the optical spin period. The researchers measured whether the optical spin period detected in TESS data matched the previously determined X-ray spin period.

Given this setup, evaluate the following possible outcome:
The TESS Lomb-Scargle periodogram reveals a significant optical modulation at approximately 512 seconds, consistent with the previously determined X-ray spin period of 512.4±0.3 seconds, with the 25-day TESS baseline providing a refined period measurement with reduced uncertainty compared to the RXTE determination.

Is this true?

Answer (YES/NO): YES